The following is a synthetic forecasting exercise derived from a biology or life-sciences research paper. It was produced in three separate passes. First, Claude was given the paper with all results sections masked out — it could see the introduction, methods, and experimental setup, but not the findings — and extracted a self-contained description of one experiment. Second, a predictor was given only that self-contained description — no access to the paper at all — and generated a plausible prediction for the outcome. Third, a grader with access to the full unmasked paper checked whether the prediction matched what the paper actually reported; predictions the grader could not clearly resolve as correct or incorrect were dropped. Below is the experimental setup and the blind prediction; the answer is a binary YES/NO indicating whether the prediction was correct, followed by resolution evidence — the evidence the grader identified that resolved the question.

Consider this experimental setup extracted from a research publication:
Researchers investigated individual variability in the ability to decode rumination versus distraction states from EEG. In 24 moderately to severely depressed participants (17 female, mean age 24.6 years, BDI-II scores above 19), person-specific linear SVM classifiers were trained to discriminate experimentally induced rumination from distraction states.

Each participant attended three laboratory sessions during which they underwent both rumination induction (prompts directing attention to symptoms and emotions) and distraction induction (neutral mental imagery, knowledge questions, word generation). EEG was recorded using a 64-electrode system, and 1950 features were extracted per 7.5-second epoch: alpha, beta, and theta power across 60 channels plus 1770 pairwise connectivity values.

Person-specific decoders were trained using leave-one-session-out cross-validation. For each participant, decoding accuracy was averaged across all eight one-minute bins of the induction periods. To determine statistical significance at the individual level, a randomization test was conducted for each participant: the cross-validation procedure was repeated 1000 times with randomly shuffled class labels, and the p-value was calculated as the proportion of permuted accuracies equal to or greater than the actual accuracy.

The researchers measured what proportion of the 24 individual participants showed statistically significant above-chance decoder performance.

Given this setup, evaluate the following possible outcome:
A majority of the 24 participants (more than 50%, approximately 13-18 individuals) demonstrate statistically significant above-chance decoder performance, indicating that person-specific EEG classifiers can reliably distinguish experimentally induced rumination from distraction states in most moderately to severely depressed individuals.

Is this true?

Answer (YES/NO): NO